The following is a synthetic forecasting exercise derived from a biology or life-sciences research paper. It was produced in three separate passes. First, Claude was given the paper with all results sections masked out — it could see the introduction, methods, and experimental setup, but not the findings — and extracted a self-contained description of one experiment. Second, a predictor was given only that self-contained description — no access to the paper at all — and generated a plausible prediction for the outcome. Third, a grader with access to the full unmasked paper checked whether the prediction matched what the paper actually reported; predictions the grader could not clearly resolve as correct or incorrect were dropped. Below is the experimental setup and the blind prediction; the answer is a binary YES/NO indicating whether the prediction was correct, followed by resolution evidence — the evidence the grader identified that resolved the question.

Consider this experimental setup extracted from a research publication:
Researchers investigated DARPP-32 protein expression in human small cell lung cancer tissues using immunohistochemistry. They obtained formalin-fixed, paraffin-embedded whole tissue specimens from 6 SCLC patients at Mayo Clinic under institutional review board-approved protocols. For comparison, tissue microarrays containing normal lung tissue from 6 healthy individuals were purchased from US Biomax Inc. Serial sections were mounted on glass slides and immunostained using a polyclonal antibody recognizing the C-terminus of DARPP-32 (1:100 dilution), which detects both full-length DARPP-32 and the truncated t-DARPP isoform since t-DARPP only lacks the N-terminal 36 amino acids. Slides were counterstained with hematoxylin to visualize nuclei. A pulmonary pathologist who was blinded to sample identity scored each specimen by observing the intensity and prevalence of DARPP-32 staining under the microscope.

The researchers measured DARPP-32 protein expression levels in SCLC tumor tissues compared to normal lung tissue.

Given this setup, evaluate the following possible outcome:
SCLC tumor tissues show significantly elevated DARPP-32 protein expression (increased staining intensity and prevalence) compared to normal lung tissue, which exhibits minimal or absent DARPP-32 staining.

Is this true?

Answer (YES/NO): YES